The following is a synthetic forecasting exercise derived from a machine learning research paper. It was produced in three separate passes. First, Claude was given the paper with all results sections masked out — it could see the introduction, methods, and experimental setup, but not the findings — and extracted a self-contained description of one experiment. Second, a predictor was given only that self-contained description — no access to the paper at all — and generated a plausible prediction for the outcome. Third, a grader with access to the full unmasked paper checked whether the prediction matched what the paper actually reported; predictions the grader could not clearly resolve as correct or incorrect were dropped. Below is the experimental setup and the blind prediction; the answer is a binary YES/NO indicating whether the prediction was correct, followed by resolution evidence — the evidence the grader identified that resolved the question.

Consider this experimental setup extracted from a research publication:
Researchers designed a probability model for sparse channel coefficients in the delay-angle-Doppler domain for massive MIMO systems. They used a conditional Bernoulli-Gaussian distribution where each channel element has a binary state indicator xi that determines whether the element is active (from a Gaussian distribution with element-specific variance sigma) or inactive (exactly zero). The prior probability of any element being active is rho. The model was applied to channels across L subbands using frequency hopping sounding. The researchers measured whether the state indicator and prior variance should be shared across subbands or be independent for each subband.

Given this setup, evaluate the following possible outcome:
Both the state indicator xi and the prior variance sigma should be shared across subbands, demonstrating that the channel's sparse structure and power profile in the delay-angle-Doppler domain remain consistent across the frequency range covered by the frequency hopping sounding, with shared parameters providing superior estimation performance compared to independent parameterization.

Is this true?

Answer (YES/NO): YES